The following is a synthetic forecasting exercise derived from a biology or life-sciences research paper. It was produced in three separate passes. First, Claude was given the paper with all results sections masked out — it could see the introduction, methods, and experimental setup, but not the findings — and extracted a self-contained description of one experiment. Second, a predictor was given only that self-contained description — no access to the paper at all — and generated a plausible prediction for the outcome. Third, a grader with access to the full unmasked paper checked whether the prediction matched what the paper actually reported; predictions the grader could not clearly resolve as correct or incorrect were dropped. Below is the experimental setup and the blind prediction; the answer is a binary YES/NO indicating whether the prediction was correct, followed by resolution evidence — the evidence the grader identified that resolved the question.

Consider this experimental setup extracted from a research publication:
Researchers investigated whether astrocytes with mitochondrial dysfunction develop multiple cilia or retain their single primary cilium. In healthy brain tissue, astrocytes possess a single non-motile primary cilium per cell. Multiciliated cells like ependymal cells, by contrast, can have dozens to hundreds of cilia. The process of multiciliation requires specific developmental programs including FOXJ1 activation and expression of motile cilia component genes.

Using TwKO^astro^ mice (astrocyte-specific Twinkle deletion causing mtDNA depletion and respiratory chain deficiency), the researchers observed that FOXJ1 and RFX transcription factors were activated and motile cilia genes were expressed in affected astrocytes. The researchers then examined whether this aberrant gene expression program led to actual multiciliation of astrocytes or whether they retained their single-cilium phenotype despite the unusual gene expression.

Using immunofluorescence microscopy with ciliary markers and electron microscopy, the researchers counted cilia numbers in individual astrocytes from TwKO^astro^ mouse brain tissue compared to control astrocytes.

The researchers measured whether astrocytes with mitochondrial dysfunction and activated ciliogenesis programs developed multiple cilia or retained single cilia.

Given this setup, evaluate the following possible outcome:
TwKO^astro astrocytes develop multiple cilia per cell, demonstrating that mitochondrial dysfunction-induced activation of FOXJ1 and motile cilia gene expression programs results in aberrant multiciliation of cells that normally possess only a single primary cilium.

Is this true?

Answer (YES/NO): NO